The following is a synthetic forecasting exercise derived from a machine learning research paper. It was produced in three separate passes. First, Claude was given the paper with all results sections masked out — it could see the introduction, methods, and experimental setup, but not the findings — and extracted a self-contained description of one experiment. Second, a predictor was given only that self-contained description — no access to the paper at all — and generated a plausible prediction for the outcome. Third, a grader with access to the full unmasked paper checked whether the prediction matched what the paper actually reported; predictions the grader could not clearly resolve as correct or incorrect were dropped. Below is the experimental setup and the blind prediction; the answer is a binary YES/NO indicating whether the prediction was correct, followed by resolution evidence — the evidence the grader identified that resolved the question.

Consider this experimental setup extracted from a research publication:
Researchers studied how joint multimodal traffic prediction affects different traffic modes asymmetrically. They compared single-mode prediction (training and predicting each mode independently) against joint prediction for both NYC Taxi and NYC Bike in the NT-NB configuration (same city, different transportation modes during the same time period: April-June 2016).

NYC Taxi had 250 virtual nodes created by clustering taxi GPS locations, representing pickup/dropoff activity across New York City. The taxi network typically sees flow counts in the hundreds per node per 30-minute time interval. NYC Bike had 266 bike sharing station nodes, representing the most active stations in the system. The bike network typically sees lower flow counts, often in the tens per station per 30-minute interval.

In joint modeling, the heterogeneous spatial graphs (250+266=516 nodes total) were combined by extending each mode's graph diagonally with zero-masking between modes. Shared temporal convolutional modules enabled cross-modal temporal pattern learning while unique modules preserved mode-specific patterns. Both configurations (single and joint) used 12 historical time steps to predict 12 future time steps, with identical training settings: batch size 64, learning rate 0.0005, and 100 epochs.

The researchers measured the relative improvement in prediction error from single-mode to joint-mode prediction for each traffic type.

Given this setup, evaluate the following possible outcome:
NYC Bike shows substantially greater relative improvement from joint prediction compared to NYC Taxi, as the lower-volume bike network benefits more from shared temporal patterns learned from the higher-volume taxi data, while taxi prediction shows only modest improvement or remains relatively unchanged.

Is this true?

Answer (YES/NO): NO